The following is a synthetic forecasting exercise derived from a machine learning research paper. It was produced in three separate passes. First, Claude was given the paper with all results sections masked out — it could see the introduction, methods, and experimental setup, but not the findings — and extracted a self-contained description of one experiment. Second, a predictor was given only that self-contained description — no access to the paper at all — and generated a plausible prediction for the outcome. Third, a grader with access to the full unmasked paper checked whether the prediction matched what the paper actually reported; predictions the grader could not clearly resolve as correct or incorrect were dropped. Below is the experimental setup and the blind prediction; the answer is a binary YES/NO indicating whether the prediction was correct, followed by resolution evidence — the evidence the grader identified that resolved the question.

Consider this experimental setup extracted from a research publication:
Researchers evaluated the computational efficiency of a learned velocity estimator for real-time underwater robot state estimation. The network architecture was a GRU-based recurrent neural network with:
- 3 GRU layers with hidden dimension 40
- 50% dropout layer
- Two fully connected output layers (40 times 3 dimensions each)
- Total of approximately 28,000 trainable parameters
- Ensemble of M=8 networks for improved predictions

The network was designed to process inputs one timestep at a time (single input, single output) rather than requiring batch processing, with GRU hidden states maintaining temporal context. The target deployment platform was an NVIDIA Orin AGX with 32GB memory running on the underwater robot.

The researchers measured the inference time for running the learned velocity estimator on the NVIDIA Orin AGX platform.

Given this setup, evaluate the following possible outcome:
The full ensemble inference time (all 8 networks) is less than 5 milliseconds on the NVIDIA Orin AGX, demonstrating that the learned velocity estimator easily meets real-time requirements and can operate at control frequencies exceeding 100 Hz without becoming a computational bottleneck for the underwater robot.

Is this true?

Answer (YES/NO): YES